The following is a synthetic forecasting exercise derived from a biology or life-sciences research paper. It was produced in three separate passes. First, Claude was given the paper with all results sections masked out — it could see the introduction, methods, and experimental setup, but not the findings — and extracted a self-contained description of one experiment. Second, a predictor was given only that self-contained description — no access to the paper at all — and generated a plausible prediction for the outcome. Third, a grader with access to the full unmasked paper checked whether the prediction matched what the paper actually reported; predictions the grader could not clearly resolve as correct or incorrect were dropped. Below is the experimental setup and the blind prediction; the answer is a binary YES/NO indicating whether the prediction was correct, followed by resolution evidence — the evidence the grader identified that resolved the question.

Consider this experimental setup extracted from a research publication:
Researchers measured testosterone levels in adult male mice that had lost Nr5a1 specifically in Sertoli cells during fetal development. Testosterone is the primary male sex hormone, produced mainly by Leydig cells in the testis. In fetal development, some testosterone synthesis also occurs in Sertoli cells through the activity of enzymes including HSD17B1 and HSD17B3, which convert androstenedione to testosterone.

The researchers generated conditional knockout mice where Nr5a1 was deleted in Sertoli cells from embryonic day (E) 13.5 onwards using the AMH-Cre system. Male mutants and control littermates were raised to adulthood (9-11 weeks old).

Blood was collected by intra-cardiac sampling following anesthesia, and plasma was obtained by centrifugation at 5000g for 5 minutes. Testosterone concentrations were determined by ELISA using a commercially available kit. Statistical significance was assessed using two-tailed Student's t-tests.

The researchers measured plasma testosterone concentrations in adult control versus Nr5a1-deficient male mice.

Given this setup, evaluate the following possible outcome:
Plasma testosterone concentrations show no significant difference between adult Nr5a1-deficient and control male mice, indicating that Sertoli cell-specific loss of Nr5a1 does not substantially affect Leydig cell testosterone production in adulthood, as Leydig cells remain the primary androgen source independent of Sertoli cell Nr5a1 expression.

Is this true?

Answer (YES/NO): YES